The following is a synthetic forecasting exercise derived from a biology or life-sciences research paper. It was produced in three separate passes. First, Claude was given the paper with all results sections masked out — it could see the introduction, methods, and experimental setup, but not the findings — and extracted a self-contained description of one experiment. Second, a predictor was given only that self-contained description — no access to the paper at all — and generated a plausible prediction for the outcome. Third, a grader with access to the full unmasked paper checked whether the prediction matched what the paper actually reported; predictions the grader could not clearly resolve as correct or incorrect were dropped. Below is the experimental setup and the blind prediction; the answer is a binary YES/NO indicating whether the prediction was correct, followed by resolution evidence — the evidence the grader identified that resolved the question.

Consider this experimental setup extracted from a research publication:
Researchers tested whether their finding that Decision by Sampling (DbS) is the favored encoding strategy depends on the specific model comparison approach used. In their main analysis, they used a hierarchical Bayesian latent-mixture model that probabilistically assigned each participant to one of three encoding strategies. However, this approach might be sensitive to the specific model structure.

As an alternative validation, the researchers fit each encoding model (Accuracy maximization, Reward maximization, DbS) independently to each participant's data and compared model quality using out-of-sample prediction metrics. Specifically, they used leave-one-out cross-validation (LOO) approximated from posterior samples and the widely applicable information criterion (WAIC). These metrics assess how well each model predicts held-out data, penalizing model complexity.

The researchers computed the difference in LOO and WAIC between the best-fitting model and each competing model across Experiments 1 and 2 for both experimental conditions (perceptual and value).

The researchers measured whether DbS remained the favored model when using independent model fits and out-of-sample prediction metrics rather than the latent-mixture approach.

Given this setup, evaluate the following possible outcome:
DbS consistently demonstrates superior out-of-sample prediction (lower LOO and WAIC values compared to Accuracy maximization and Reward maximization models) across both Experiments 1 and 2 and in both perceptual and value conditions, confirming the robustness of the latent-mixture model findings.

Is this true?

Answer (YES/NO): YES